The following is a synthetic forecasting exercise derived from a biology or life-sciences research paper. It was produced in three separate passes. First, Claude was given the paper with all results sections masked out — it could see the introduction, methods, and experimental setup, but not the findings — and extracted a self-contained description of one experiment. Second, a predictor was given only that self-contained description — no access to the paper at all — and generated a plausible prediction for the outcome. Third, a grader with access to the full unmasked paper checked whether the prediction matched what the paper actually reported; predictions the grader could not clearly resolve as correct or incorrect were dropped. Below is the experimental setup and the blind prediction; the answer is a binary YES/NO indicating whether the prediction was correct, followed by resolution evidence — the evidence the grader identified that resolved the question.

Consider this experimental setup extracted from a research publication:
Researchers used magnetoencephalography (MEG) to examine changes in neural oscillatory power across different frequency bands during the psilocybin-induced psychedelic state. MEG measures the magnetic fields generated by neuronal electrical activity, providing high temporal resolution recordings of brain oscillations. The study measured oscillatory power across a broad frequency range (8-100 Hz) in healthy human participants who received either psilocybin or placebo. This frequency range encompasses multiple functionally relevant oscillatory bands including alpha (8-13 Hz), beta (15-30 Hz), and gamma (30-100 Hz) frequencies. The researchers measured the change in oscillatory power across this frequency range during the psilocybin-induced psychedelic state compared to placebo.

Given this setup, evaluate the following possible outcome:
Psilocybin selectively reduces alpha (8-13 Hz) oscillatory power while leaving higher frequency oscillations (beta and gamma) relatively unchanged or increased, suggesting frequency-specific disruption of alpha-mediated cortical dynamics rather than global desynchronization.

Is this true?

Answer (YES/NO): NO